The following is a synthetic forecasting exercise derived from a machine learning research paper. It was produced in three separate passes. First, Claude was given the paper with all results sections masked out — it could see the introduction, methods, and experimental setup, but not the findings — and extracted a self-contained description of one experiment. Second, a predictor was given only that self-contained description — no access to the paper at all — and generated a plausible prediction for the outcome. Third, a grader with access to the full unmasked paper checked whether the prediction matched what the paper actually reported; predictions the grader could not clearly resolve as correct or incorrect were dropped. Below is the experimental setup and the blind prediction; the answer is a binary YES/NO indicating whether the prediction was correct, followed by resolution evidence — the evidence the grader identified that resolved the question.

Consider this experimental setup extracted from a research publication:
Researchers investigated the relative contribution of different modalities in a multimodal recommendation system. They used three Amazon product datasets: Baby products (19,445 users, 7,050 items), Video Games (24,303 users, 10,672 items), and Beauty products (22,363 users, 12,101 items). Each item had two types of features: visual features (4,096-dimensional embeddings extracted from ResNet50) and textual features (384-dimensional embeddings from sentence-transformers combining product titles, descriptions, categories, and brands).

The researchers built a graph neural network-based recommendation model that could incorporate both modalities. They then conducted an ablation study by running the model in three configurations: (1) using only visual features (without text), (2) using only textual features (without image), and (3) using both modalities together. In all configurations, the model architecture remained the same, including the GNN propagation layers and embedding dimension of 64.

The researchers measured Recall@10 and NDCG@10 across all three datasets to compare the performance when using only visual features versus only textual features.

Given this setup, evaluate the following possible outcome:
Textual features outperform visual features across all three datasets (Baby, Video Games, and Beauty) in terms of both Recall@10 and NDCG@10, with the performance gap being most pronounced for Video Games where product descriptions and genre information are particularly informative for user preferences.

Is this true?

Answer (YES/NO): NO